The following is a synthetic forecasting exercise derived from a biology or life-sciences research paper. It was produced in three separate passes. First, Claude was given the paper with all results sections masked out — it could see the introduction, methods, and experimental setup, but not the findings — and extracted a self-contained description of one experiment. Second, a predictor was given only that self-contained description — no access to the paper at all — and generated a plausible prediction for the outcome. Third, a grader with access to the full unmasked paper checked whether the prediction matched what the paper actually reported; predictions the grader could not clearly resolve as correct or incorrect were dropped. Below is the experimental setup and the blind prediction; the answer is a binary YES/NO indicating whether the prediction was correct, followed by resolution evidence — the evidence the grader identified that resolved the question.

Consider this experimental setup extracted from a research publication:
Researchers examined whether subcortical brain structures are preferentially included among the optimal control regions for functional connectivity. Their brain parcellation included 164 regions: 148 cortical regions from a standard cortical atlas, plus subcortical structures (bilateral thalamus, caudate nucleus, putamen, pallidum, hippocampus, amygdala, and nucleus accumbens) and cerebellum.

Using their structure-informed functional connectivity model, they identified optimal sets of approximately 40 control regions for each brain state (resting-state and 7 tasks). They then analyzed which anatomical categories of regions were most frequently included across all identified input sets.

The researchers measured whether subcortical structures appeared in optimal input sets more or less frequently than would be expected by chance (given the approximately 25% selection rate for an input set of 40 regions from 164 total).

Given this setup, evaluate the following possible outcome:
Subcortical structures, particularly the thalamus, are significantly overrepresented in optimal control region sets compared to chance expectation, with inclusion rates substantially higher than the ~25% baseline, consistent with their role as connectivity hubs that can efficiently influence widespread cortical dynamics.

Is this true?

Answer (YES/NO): NO